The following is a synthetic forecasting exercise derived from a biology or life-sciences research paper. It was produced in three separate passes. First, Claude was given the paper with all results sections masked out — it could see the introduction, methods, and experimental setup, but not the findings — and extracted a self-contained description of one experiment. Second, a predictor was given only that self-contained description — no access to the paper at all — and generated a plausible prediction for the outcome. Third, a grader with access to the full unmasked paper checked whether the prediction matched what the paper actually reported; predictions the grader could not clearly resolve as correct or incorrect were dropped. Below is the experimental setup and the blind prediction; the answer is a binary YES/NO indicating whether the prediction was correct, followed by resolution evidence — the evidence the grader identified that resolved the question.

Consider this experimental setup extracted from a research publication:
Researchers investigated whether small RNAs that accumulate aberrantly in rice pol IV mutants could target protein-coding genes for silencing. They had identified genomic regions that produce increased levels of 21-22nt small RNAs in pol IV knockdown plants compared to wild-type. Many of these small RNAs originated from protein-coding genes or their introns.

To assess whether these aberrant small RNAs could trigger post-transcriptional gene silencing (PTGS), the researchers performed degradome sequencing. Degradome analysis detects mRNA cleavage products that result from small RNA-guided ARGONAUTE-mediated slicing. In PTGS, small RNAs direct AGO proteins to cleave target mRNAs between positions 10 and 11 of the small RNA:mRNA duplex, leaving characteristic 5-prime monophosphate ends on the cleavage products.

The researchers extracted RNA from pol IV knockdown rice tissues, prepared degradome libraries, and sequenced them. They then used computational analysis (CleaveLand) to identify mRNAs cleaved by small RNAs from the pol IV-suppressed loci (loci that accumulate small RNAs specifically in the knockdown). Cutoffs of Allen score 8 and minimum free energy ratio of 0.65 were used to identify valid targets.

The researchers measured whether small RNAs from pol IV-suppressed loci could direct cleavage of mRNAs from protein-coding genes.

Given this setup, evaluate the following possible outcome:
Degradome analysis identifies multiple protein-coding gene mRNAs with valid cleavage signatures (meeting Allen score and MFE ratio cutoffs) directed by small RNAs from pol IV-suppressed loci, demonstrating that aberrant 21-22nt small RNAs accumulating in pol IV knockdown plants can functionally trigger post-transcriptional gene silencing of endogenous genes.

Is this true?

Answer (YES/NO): YES